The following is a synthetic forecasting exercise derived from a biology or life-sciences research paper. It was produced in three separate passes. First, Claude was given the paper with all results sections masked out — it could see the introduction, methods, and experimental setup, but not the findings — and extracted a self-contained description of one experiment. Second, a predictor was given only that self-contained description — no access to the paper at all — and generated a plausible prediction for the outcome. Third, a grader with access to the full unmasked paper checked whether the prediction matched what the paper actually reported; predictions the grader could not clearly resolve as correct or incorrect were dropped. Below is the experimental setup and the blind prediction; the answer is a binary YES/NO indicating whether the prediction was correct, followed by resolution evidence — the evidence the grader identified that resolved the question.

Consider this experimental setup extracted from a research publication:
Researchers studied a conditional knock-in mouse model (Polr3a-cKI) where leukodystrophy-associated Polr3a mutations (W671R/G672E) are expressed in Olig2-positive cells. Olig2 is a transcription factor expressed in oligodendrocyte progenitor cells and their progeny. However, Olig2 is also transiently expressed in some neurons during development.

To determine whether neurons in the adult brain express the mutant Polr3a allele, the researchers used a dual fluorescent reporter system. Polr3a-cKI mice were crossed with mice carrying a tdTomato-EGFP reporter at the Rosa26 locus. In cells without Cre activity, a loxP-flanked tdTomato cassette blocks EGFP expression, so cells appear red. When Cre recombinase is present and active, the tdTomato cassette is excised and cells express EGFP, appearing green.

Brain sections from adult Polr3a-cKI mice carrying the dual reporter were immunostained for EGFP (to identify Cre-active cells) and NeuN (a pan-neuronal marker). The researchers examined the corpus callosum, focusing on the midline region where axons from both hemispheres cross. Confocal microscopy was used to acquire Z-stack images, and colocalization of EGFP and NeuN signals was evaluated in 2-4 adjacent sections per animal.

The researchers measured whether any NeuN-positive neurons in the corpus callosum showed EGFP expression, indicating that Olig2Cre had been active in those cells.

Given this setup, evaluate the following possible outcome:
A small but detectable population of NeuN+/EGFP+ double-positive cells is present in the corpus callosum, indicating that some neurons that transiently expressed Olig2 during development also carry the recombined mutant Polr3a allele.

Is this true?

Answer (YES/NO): NO